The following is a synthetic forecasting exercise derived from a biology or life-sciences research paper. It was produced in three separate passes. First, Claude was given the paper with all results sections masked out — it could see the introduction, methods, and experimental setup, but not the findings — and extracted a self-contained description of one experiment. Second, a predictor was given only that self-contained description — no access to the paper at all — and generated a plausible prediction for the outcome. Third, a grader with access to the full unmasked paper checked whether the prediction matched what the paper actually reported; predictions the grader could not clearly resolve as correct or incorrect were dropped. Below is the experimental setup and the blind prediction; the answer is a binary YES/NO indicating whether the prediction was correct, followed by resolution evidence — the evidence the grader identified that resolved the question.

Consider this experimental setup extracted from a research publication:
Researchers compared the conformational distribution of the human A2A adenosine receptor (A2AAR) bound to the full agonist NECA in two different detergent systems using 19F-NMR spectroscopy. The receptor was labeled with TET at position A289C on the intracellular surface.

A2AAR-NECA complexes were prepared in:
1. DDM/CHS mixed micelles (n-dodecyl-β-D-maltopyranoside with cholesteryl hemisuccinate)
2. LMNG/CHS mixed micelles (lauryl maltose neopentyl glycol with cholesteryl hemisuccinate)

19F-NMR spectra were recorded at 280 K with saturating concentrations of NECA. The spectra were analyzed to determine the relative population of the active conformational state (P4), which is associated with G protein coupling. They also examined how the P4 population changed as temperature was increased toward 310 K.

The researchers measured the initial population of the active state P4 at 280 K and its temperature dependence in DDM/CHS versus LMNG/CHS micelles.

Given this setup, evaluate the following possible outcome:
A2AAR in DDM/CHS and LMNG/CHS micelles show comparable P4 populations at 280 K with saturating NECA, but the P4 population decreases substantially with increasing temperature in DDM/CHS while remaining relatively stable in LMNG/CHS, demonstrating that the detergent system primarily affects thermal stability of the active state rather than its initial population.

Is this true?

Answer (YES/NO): NO